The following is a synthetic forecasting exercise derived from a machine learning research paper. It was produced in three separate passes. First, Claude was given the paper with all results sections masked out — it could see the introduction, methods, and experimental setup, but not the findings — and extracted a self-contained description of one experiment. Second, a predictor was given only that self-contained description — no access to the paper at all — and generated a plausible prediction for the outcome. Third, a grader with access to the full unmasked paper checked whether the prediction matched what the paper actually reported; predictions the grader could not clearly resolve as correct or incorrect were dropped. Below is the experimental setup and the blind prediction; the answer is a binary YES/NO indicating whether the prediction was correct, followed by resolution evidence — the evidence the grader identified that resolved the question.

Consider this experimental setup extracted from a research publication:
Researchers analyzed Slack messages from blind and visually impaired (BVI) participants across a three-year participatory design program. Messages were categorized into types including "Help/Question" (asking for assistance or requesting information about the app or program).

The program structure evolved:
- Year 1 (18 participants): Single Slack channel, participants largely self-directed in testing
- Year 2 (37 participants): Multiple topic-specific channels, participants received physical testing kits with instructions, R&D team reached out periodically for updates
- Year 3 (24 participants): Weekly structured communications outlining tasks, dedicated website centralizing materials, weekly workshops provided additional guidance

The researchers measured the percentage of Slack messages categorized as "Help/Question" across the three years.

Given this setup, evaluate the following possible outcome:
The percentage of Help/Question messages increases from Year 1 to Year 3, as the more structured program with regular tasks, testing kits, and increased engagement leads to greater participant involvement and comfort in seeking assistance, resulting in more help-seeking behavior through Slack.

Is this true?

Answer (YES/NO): YES